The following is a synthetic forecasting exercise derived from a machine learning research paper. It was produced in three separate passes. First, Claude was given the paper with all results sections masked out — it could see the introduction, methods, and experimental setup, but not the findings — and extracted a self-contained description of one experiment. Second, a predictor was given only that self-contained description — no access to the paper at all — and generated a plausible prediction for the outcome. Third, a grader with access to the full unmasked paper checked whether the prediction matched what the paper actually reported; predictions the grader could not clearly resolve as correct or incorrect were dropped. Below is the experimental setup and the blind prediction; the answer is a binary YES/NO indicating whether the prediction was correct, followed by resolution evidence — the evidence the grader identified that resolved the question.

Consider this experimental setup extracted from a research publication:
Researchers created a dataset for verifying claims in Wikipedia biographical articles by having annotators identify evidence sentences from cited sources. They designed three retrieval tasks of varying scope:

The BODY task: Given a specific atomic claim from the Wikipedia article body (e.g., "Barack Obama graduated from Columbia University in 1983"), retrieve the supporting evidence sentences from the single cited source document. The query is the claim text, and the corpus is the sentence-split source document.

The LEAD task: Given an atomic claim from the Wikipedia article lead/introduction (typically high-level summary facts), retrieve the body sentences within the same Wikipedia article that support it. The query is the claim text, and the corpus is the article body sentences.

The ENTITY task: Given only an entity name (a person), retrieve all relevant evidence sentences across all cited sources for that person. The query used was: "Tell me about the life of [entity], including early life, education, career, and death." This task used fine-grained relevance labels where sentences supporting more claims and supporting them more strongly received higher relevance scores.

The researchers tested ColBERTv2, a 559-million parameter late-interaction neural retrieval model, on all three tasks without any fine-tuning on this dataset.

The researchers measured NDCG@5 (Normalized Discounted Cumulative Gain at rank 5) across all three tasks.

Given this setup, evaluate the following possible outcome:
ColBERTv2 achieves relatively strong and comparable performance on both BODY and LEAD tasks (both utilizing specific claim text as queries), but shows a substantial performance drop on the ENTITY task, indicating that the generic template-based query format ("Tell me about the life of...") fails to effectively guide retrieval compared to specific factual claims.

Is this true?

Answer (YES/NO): NO